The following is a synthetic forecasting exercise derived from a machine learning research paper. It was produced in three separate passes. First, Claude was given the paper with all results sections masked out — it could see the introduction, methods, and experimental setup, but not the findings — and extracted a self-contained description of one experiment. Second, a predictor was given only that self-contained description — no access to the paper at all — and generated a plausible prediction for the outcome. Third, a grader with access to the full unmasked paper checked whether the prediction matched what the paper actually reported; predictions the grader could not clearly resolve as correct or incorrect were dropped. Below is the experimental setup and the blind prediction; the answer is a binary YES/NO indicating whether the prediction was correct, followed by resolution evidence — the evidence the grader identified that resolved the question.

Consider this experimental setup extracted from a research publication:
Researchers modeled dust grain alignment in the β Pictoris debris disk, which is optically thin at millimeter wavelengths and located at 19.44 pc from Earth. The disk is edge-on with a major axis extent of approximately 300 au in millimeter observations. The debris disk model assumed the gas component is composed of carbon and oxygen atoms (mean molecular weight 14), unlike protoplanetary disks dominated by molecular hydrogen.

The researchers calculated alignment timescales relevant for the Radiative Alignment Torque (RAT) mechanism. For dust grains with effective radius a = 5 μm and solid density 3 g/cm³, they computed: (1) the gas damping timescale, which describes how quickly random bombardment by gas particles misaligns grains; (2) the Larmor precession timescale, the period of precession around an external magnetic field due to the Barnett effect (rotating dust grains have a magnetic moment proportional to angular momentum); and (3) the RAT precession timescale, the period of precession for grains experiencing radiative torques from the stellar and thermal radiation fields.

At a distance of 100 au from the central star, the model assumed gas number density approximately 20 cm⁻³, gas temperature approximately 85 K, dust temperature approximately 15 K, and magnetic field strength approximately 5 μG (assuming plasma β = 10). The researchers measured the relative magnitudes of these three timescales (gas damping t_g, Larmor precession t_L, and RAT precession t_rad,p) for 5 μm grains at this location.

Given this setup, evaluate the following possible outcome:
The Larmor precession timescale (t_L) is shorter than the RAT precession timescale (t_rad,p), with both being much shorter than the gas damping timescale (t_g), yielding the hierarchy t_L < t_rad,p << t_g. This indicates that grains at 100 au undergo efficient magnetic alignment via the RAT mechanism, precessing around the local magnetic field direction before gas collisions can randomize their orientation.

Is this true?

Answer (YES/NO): NO